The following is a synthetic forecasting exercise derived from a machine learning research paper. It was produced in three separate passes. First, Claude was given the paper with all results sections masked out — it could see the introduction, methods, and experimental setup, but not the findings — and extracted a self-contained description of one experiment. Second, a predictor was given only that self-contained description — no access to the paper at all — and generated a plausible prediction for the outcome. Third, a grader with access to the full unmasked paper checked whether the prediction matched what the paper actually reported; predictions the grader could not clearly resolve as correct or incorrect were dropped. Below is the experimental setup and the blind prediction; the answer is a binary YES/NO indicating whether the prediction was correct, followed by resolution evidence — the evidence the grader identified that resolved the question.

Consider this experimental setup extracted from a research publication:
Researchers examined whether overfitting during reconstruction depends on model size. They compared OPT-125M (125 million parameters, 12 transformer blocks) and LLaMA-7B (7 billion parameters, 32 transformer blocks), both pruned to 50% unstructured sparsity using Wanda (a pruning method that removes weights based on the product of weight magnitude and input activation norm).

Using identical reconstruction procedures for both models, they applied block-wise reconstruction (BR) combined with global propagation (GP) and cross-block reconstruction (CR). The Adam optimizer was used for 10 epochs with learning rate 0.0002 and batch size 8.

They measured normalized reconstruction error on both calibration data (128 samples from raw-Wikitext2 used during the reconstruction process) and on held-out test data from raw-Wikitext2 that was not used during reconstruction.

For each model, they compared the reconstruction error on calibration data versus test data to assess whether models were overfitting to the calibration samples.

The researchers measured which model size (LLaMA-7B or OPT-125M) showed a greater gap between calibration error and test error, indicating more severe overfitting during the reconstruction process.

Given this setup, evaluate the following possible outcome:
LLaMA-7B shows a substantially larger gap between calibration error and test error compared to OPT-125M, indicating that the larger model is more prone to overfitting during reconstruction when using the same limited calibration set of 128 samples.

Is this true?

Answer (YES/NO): YES